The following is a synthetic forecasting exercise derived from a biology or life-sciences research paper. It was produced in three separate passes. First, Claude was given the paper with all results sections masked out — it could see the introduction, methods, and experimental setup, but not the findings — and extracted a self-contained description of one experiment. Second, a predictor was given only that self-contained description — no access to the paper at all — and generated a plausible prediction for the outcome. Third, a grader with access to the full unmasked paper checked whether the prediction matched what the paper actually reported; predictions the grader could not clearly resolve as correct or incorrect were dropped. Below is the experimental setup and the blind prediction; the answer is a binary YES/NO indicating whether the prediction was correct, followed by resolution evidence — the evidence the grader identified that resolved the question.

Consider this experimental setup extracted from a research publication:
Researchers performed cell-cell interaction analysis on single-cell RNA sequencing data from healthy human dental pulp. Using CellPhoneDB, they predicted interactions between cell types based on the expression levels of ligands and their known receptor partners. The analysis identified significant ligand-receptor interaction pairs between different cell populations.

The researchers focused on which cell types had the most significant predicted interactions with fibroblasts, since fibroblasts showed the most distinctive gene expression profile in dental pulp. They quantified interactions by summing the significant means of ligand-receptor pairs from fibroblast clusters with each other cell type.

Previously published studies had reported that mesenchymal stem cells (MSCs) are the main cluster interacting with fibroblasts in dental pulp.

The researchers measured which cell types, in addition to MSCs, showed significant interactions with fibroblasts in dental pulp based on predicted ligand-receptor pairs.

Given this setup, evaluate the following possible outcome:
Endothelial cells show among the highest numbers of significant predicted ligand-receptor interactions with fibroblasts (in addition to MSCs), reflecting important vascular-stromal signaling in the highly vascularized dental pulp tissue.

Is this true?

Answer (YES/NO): YES